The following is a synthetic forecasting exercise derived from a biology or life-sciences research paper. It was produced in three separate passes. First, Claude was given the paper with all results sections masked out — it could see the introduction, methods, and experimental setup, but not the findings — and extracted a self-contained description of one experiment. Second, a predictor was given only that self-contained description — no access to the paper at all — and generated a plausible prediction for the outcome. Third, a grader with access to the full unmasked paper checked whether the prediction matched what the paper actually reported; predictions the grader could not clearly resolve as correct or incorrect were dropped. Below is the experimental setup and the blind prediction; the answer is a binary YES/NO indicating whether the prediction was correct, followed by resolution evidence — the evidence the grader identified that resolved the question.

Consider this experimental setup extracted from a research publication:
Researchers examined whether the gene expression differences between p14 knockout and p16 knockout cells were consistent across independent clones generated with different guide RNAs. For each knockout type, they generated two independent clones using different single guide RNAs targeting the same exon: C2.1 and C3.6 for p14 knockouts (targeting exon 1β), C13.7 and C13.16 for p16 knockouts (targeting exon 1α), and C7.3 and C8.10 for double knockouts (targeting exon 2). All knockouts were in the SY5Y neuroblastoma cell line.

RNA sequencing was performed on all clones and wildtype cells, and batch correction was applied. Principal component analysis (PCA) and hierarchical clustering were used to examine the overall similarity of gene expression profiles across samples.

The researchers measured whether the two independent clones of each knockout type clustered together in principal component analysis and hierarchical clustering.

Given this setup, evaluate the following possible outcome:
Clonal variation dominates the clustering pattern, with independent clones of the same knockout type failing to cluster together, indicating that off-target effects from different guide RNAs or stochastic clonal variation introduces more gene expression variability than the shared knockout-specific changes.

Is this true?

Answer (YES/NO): NO